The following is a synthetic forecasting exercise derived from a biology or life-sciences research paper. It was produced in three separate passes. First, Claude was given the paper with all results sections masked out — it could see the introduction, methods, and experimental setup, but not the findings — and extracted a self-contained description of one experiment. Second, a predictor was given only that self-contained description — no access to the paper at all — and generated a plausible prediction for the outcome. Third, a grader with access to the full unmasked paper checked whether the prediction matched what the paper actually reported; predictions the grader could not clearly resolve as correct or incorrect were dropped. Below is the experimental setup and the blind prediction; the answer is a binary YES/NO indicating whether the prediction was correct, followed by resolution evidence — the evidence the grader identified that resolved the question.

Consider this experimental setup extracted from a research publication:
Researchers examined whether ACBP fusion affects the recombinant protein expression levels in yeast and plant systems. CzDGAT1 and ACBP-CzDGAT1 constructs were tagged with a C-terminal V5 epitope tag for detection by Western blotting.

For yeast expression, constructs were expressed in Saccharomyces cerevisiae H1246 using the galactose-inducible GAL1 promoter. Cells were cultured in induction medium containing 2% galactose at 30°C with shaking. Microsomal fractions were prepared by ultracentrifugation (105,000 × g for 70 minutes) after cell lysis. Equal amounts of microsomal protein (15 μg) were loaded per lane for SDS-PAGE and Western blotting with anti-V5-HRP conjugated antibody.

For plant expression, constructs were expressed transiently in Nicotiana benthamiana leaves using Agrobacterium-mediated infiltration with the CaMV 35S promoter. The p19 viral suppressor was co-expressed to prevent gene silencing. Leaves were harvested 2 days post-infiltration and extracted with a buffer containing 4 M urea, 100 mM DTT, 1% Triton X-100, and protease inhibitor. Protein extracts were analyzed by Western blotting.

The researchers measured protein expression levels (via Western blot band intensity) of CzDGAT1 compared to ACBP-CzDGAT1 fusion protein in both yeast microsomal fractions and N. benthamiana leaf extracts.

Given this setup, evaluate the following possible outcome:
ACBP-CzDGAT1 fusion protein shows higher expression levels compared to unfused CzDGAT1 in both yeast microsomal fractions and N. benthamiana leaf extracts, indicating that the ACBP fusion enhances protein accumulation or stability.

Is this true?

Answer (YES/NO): YES